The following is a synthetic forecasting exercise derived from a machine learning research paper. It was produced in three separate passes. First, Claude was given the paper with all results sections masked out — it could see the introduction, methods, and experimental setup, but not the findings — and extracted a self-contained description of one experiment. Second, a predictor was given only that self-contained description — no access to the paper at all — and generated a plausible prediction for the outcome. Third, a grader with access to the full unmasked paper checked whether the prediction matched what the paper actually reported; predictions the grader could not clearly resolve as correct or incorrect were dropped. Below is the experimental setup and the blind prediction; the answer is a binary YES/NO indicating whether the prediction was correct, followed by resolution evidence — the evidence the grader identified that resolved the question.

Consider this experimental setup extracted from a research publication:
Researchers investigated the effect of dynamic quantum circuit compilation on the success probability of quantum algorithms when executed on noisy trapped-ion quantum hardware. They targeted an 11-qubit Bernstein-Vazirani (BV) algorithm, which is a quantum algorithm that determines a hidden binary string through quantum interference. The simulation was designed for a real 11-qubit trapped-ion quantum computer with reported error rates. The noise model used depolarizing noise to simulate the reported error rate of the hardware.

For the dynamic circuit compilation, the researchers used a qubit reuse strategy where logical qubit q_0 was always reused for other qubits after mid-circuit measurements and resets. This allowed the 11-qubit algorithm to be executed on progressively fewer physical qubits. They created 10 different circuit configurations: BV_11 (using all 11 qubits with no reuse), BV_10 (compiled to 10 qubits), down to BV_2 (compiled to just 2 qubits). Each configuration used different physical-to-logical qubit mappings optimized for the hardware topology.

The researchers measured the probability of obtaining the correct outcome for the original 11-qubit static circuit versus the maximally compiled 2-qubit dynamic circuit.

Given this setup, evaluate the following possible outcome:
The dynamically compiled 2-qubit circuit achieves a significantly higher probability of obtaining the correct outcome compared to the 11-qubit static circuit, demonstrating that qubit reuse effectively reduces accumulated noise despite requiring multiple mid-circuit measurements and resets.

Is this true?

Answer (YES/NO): YES